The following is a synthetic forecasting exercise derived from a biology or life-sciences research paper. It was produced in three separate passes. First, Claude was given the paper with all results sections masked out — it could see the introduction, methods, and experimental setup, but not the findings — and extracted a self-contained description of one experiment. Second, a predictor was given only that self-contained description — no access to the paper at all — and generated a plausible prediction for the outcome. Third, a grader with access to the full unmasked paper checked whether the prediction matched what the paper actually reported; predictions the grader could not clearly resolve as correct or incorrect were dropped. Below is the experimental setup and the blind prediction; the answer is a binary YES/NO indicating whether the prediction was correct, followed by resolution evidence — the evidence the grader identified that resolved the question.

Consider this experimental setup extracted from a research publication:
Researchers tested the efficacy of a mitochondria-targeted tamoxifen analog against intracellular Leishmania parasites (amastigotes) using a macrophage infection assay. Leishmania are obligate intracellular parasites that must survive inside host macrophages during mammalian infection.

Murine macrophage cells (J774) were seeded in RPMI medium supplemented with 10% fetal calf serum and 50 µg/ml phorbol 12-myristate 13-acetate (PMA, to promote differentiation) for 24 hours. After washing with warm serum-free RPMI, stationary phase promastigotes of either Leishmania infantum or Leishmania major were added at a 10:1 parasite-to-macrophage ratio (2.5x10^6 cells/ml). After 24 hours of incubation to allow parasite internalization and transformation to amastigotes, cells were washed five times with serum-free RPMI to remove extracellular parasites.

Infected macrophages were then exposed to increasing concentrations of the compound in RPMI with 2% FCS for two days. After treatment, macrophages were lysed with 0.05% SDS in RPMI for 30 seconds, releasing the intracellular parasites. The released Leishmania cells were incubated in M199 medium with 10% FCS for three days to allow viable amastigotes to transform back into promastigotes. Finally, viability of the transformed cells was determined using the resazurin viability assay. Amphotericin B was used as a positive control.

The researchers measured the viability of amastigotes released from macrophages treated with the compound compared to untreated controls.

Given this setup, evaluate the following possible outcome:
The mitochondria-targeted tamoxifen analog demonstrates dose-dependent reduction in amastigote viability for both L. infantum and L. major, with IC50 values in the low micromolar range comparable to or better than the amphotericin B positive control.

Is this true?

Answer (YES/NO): NO